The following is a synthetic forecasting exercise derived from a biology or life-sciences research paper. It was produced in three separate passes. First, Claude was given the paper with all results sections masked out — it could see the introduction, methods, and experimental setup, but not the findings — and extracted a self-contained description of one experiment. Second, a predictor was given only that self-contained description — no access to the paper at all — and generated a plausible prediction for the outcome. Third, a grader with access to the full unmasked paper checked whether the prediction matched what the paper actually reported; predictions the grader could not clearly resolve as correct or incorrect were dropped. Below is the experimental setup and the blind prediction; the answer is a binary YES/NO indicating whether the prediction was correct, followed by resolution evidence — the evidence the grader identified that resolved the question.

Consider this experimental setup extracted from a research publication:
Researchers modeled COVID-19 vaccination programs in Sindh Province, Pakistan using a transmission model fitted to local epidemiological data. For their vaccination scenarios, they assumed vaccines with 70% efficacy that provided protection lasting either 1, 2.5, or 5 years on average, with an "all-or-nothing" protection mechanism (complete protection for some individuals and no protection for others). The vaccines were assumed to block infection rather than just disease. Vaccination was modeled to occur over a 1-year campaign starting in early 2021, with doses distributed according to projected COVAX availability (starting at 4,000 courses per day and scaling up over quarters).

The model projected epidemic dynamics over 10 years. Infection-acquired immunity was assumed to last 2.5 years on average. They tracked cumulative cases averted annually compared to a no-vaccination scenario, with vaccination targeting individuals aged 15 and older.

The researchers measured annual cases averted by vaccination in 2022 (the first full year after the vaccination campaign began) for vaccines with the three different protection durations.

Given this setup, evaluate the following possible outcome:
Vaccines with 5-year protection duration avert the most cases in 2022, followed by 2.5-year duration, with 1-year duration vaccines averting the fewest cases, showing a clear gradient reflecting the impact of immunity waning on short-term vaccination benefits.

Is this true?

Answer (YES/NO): NO